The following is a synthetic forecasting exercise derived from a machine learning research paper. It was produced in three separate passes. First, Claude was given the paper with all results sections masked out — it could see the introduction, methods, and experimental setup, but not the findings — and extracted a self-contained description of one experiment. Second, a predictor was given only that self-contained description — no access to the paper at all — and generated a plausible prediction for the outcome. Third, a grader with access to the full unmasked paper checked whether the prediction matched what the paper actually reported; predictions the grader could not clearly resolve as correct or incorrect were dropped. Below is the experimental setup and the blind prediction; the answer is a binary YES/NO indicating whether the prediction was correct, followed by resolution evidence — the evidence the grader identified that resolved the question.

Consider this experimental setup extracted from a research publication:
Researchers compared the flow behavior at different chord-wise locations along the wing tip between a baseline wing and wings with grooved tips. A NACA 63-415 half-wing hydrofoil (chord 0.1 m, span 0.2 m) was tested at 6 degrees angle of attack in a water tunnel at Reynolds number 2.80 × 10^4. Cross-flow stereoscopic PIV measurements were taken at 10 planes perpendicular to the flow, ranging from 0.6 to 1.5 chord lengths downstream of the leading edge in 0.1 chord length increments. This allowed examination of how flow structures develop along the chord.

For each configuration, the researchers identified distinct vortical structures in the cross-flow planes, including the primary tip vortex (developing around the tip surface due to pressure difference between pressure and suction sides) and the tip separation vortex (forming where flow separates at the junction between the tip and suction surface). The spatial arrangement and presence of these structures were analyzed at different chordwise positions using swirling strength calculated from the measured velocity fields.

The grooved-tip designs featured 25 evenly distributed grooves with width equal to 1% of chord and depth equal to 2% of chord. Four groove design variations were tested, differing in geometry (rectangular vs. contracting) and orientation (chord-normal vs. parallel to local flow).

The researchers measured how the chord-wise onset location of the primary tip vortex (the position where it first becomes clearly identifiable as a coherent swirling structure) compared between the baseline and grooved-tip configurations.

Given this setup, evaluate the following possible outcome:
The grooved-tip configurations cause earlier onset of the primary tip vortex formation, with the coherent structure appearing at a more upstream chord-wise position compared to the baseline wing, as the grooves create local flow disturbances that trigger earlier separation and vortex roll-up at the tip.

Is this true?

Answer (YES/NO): YES